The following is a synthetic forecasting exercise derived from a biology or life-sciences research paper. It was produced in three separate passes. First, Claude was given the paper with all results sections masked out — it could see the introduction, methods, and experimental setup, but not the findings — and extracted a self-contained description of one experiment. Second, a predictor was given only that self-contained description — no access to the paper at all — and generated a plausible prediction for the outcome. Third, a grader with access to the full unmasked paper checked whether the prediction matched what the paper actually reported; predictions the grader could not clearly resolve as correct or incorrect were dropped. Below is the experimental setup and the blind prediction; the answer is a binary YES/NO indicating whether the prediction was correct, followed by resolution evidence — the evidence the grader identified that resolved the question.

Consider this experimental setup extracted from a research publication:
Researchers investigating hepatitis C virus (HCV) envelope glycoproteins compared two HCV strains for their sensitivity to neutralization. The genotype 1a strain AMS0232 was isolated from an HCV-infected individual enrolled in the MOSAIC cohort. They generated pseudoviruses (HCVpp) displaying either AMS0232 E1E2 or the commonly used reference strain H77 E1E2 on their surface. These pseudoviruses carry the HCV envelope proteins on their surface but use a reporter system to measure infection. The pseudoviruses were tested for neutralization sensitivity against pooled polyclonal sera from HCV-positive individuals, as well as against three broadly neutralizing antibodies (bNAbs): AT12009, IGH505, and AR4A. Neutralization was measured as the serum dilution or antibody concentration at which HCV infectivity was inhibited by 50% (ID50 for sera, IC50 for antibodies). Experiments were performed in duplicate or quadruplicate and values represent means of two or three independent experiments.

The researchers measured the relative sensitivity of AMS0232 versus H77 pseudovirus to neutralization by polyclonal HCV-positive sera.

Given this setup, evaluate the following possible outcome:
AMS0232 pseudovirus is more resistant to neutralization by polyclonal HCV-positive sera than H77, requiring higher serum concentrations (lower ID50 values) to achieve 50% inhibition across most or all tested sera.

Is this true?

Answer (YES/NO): YES